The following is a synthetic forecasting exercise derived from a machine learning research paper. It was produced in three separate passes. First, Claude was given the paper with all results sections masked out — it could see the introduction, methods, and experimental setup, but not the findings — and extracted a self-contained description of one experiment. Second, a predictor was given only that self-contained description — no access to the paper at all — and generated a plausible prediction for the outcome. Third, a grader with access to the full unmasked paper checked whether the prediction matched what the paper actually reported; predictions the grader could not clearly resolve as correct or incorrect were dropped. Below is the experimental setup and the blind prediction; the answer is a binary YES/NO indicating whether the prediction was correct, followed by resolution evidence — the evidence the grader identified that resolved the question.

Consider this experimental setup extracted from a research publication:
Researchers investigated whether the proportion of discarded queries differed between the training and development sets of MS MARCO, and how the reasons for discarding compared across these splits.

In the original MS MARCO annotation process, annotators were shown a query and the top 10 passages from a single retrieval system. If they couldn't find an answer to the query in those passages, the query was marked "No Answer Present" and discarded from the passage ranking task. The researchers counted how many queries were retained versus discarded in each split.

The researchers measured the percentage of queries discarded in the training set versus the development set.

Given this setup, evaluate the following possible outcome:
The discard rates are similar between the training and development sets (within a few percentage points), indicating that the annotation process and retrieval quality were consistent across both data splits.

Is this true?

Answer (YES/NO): NO